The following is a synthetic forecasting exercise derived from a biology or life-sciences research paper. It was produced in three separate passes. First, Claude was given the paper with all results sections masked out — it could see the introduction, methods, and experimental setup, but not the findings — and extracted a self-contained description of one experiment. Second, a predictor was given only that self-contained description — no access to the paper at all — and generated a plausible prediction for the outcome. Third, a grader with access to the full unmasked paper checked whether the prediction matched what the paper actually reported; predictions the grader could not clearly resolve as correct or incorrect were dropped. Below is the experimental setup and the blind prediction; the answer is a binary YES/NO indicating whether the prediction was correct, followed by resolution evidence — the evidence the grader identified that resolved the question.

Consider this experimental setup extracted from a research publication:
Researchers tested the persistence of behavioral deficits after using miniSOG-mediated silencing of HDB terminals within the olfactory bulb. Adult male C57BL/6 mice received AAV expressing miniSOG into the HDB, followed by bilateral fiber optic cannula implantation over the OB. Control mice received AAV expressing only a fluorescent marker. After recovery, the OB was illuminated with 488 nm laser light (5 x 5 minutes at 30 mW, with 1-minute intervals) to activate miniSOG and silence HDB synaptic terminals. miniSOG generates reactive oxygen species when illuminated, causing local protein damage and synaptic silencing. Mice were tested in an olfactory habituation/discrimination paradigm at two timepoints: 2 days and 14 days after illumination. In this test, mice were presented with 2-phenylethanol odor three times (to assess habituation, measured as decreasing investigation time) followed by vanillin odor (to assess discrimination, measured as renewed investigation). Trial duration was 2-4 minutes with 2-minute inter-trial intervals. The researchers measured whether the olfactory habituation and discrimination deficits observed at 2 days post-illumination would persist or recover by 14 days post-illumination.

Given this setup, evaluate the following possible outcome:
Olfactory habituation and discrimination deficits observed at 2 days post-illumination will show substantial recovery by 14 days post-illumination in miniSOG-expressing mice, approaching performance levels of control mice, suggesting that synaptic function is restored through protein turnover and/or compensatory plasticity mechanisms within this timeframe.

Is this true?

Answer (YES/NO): YES